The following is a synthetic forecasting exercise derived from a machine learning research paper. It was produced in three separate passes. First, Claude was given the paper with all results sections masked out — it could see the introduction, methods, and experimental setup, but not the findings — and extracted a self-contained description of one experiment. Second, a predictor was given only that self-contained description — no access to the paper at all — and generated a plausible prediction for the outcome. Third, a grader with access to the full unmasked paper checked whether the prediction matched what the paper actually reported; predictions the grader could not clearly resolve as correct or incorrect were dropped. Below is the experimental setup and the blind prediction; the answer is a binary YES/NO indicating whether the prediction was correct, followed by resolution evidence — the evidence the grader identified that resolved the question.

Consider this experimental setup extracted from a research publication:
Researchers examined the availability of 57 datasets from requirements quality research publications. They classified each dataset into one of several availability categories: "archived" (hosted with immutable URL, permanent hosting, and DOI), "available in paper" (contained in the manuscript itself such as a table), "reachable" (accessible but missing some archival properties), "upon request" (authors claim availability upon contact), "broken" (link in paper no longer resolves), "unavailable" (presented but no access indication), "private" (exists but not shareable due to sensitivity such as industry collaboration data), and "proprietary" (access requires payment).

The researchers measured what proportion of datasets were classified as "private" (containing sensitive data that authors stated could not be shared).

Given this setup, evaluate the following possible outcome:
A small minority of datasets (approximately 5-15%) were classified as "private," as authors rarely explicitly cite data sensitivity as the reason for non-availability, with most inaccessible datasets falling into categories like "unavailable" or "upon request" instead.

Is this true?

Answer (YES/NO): NO